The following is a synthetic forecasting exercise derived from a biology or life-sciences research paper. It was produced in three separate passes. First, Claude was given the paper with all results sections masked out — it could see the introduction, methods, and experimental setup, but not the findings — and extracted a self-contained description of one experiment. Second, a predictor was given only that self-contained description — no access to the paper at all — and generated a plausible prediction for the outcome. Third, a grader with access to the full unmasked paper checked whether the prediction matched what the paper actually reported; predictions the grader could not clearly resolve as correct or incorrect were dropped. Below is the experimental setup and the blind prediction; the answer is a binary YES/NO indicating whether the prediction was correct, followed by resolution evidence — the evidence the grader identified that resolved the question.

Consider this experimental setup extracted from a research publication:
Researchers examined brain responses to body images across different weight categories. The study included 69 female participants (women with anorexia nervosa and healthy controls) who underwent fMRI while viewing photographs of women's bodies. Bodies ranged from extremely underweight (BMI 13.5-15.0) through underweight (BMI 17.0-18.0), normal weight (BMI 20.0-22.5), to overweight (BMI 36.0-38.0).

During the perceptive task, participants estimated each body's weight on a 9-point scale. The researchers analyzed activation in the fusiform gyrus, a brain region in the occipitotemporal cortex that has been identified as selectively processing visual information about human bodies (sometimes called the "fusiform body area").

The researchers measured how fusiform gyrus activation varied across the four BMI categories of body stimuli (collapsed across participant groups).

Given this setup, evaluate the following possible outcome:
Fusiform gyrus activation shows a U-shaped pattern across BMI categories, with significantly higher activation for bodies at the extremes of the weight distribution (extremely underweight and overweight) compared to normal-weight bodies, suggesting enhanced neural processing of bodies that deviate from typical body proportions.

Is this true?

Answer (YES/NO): NO